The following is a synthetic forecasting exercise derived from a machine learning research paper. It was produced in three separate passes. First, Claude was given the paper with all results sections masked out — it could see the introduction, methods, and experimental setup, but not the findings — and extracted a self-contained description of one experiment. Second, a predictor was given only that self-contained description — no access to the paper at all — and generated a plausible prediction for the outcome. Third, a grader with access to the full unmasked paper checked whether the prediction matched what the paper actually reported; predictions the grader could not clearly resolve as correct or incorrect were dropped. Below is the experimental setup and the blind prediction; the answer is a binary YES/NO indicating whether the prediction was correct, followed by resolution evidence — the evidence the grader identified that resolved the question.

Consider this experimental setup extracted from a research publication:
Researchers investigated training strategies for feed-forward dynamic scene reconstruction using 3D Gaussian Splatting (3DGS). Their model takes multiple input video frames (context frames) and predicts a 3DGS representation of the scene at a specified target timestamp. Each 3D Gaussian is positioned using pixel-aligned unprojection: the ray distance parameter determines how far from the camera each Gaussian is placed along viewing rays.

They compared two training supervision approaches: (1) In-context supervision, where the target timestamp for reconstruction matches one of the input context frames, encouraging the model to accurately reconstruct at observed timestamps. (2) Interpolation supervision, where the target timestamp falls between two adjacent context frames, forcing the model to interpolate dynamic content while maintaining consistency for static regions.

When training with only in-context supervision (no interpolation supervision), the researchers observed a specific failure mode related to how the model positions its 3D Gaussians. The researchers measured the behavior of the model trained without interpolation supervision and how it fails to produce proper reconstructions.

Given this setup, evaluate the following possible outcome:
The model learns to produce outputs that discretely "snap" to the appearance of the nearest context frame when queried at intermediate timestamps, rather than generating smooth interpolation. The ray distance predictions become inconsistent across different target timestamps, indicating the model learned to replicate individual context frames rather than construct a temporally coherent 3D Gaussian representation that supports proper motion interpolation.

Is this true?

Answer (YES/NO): NO